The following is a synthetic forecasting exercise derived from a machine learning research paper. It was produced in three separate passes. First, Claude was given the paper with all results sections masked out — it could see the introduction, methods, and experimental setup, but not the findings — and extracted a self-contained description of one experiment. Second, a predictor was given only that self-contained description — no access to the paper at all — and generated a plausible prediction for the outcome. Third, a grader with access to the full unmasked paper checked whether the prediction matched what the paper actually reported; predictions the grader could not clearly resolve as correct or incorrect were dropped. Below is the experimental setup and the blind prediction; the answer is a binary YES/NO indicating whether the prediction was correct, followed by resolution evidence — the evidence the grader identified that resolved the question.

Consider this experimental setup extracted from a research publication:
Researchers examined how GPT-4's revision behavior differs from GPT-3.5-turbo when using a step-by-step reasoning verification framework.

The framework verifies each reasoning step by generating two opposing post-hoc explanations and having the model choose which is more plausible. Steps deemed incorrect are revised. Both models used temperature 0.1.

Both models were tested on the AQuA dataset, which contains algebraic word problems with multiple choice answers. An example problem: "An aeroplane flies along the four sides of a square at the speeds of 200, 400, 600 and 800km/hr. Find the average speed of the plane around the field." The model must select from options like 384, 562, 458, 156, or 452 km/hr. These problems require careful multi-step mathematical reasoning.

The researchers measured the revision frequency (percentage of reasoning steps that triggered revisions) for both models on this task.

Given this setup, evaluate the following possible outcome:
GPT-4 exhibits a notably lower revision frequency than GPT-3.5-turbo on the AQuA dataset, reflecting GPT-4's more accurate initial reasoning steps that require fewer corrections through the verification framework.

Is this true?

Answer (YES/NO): YES